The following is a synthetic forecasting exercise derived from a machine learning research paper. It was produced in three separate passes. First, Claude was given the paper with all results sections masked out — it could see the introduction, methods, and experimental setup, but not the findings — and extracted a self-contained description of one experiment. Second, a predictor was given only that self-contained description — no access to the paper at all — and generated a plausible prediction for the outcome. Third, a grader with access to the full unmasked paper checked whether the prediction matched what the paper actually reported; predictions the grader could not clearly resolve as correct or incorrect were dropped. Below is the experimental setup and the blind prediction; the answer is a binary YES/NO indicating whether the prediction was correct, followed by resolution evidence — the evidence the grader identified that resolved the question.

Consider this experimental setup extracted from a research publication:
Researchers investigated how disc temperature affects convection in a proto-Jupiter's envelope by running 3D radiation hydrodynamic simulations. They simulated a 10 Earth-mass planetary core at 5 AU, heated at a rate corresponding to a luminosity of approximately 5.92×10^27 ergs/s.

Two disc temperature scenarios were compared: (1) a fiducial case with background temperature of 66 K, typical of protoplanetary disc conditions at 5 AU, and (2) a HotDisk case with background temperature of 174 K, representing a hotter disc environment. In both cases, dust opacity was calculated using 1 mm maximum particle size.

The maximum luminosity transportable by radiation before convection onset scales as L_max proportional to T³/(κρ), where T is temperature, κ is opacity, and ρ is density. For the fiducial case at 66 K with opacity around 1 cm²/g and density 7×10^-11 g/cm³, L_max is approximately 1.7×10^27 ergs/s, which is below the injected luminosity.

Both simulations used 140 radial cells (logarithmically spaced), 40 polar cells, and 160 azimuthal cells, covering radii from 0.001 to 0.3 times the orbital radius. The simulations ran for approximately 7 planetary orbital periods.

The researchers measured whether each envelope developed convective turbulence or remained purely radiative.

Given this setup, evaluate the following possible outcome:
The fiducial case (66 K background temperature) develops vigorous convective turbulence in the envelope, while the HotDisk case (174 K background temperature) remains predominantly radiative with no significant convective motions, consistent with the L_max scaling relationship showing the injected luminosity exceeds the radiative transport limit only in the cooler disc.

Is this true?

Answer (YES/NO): YES